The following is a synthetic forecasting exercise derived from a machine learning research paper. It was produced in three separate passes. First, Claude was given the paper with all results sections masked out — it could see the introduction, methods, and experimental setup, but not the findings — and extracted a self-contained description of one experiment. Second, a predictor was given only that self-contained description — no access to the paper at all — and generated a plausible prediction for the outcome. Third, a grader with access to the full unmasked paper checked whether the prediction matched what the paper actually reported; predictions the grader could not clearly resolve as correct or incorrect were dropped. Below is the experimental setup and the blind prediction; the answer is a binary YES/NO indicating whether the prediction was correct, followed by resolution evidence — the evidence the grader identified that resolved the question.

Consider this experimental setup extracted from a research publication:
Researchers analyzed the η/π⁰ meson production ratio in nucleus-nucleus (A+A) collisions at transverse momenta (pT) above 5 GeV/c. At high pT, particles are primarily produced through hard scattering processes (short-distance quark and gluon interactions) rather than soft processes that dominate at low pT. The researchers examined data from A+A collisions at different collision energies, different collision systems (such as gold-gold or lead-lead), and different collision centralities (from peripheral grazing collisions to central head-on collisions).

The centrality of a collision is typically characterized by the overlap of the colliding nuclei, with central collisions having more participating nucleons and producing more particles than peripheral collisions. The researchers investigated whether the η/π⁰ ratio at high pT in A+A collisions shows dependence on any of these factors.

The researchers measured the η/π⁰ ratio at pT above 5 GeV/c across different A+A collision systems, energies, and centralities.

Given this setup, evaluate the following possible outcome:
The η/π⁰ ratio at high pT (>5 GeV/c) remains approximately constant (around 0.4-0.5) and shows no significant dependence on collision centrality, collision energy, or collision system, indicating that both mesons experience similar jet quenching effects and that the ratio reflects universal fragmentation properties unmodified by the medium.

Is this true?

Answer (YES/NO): YES